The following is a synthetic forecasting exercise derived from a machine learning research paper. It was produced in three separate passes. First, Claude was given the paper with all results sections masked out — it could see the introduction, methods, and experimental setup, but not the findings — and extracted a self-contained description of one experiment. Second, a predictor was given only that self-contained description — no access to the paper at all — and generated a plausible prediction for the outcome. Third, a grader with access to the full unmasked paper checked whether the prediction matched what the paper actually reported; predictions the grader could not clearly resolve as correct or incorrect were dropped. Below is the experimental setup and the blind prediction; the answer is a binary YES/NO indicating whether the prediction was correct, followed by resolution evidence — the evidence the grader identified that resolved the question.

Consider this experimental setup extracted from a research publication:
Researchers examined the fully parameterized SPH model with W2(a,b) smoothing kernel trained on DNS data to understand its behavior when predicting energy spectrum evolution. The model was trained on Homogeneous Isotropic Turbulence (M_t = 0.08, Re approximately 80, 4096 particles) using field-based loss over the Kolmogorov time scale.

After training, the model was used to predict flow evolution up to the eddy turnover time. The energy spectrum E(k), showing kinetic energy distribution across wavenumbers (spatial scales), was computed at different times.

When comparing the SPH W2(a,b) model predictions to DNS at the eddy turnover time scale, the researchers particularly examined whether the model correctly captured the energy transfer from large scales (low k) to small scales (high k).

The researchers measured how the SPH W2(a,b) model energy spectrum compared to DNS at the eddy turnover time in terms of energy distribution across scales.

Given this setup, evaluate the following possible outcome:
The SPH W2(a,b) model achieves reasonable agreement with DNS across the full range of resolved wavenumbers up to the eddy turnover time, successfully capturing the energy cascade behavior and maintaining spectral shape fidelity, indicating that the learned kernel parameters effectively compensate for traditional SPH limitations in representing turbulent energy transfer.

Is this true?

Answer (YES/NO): NO